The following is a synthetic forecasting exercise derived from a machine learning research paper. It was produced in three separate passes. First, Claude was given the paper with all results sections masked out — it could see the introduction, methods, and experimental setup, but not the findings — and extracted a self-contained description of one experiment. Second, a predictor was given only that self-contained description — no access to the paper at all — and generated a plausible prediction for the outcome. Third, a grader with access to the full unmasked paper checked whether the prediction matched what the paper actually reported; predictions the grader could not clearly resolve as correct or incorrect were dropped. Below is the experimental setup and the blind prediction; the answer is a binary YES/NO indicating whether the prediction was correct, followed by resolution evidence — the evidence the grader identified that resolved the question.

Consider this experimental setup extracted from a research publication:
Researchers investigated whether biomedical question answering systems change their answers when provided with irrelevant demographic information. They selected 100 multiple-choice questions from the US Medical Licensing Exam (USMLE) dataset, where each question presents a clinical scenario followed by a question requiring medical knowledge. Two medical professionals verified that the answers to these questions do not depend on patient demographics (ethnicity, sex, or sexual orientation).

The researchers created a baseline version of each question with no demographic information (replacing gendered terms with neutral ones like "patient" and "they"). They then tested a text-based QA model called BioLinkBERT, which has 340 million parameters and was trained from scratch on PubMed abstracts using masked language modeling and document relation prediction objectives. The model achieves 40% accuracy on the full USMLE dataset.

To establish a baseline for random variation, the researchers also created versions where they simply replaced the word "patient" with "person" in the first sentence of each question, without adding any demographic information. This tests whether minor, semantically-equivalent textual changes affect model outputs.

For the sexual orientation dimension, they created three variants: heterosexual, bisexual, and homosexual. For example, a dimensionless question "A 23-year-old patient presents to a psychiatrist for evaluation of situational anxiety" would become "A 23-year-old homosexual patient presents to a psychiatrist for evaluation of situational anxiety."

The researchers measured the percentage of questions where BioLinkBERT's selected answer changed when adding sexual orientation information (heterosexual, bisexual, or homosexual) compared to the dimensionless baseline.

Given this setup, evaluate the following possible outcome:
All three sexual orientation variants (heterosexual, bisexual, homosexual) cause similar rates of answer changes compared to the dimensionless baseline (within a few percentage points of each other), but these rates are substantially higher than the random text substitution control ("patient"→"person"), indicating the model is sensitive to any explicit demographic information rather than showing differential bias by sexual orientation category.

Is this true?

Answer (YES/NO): NO